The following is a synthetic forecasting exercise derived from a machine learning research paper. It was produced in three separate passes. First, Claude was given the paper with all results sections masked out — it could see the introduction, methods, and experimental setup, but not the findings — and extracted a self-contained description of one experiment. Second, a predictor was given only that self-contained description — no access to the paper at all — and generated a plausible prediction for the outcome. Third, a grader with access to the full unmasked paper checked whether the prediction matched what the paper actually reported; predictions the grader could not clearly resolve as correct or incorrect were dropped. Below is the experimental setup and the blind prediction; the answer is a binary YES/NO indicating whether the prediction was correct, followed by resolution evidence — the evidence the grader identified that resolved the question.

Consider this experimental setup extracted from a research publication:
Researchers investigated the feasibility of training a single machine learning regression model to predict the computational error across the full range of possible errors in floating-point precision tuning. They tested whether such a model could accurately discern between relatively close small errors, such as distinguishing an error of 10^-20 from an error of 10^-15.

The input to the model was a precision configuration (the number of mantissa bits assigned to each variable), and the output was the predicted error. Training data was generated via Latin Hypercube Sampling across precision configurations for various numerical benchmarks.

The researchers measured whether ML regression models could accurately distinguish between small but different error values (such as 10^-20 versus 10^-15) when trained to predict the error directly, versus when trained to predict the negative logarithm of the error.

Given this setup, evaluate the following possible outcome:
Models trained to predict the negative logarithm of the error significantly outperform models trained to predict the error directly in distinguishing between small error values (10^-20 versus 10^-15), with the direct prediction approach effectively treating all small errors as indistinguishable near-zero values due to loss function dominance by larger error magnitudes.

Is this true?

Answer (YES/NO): NO